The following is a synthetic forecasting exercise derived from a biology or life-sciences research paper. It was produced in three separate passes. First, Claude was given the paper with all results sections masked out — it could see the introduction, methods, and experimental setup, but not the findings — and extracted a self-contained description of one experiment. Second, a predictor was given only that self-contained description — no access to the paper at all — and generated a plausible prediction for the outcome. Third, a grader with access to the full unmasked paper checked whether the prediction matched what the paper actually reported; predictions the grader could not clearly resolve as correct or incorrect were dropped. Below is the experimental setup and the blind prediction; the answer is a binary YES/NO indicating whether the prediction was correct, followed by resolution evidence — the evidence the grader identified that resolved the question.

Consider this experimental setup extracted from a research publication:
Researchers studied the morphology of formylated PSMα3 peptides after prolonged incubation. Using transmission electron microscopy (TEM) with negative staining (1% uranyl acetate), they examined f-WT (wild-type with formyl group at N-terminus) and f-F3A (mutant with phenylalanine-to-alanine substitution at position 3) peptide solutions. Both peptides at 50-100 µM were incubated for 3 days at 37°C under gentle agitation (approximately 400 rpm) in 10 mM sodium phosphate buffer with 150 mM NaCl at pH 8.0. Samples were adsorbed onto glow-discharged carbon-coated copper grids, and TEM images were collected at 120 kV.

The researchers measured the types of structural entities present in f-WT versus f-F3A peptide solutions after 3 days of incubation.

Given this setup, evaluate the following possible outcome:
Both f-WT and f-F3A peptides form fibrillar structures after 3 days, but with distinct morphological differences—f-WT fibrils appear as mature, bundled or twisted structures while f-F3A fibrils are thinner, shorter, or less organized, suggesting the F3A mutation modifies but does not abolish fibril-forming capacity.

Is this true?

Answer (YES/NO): NO